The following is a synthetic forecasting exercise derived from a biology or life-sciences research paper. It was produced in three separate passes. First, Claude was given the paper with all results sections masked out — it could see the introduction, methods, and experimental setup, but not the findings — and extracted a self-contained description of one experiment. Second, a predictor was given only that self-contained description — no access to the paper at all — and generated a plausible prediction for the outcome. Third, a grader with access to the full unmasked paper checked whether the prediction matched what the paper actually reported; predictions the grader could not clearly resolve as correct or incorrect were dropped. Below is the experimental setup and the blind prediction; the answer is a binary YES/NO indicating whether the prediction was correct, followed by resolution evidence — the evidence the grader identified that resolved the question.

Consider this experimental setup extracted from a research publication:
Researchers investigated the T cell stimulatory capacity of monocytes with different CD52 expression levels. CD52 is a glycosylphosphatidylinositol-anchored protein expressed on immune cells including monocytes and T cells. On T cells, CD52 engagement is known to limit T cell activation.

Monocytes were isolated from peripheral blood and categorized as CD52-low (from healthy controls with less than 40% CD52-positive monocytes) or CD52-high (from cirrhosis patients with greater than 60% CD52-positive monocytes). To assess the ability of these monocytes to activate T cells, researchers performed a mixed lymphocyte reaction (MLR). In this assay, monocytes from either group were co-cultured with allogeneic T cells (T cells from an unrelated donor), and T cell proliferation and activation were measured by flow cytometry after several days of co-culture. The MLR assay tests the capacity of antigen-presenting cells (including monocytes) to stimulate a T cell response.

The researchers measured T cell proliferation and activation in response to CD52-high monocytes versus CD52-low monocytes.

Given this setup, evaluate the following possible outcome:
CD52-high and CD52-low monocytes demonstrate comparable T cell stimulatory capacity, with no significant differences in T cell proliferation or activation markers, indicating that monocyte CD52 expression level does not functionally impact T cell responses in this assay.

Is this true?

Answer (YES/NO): NO